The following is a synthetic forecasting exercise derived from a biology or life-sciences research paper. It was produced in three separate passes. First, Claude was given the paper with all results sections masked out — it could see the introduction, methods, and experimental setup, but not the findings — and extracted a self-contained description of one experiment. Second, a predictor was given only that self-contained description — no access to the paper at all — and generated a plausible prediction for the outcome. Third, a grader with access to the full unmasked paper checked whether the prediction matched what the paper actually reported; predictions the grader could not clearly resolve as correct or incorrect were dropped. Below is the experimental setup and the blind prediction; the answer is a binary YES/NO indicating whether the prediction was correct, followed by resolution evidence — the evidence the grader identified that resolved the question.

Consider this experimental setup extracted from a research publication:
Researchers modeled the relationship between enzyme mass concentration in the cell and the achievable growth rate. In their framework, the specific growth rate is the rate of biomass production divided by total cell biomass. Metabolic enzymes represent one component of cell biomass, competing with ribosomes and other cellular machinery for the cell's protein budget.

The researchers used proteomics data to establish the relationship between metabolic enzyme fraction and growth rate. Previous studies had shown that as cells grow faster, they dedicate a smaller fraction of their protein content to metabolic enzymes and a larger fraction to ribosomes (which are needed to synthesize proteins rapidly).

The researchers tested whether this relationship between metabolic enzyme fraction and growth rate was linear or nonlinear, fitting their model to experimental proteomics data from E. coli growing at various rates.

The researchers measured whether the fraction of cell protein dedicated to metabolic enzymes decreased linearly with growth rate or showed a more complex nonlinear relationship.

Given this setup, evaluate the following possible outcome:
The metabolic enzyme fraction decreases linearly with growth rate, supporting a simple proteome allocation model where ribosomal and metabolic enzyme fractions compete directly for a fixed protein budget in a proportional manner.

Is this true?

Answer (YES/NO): YES